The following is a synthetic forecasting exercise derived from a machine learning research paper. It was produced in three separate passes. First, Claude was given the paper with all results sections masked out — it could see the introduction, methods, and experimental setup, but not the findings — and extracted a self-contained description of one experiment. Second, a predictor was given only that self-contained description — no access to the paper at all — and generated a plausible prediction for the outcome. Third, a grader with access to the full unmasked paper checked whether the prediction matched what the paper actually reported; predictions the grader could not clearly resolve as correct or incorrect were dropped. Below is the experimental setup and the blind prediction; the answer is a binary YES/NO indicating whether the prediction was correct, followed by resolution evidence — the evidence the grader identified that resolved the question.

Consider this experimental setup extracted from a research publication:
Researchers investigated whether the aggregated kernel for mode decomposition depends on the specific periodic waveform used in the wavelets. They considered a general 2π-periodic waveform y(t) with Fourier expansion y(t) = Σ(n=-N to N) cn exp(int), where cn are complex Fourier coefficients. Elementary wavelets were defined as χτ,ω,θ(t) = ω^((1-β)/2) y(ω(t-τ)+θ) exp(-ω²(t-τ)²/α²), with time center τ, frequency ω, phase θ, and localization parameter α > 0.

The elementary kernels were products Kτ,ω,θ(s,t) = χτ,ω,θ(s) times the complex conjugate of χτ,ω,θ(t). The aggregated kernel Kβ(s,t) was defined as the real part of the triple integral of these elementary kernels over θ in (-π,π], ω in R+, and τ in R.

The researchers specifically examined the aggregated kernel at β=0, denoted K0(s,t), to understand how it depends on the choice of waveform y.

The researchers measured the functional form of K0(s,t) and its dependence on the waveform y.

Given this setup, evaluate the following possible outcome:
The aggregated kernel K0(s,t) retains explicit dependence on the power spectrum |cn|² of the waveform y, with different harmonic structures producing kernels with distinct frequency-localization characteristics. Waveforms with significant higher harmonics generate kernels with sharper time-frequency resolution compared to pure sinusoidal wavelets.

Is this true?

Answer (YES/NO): NO